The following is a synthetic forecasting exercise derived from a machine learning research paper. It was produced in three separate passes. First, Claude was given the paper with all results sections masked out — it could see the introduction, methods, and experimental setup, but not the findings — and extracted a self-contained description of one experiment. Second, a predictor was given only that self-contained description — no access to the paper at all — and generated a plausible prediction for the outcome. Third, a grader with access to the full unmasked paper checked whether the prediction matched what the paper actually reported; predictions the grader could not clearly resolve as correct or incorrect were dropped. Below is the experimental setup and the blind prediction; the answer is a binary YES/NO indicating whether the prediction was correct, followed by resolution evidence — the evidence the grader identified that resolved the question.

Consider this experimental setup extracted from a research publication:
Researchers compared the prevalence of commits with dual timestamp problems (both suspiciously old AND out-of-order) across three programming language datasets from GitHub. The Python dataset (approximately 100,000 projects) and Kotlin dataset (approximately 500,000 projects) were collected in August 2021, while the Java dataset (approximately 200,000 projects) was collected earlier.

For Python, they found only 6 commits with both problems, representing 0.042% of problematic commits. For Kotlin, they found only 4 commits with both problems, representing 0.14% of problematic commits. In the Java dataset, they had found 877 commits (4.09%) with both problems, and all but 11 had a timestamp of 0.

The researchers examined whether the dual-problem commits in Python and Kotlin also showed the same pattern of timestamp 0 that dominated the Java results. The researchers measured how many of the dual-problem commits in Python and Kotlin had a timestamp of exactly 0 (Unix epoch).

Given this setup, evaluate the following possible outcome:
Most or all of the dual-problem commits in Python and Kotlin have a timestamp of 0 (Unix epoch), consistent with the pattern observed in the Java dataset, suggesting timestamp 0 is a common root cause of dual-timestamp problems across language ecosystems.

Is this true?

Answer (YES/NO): NO